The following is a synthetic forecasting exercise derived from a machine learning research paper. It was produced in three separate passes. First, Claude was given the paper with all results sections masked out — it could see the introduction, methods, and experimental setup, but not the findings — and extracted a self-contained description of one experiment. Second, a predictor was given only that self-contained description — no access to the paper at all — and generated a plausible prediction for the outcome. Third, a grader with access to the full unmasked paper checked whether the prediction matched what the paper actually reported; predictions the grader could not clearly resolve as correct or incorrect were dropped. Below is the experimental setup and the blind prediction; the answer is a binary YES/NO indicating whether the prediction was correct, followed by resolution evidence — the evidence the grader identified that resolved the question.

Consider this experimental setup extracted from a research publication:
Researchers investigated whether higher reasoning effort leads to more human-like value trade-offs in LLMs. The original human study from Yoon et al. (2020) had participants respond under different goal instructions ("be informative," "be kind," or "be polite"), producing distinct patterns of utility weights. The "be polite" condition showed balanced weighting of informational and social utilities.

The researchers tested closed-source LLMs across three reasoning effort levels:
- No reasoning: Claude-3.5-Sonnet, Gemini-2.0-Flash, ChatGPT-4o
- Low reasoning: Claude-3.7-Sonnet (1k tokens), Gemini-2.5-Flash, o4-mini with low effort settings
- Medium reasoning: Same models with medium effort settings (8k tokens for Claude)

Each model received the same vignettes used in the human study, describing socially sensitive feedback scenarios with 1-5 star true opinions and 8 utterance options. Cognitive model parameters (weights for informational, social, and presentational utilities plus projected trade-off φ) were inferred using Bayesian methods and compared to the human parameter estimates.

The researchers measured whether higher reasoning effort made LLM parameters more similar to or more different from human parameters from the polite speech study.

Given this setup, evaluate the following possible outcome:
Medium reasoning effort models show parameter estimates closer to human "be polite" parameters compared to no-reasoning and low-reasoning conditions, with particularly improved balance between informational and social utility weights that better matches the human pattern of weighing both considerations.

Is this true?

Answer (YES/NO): NO